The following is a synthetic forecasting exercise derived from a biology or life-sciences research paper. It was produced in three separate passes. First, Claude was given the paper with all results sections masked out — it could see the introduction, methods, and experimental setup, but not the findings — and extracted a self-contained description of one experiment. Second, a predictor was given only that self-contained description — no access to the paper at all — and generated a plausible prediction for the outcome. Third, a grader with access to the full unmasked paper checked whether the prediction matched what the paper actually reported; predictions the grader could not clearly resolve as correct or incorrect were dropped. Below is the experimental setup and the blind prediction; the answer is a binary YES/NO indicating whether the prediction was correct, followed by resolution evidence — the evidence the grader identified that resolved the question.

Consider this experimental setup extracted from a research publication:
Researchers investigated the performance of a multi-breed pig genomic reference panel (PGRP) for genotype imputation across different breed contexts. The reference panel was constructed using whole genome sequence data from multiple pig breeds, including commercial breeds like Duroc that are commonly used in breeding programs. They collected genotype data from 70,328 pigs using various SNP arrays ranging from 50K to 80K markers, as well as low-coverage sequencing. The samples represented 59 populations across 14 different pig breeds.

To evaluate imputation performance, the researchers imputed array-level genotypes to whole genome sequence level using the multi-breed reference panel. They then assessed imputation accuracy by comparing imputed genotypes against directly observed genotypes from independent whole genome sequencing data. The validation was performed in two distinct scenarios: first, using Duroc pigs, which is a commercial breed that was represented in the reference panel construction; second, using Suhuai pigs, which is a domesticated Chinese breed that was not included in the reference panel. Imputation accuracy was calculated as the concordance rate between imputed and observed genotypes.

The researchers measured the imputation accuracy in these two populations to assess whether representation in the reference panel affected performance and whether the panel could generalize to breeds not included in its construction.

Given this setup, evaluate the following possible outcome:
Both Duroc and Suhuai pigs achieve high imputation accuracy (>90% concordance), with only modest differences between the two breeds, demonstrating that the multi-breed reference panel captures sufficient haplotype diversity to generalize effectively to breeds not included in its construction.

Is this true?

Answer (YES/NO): YES